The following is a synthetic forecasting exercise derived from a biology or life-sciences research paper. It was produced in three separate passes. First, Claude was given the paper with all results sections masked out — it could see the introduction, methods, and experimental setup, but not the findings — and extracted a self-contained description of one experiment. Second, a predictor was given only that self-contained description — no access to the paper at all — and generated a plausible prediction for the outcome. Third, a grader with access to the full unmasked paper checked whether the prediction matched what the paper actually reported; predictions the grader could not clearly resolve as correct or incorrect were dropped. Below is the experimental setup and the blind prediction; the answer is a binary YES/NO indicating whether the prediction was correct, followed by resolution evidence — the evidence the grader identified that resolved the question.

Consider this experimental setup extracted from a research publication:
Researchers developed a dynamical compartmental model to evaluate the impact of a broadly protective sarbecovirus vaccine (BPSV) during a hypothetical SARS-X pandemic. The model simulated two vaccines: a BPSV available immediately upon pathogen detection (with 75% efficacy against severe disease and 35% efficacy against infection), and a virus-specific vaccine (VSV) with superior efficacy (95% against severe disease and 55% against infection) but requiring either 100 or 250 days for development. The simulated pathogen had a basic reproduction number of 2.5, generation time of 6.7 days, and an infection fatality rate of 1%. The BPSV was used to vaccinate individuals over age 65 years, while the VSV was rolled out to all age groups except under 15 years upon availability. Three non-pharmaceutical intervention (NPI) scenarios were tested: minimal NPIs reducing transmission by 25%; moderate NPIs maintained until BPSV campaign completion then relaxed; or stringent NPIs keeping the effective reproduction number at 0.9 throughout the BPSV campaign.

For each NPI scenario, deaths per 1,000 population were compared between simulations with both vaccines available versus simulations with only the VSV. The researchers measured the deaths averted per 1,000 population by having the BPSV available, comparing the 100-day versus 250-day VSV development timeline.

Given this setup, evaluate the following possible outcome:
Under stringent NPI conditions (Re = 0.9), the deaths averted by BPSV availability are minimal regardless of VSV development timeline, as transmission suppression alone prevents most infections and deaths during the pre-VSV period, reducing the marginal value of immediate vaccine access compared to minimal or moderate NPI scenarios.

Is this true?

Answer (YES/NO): NO